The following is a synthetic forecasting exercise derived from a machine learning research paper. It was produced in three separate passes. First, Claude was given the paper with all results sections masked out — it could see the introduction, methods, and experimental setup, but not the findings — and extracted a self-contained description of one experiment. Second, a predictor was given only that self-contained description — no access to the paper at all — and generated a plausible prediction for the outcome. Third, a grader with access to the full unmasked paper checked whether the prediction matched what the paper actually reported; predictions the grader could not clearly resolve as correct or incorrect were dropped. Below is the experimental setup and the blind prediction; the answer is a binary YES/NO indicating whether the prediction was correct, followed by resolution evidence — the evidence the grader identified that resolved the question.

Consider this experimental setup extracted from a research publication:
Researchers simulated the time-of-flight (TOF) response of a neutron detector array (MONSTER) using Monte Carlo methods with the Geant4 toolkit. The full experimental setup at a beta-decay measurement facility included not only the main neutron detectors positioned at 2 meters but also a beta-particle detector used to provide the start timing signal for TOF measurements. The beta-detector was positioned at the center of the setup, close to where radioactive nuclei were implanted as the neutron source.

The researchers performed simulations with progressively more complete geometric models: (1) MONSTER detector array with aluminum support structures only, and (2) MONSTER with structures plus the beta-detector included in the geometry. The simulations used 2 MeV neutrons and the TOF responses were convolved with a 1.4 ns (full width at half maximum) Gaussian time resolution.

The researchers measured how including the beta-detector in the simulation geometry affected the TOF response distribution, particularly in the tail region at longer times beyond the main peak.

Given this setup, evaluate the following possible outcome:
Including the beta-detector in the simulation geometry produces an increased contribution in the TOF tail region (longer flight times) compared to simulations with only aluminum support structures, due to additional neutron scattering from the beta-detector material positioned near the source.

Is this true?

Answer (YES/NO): YES